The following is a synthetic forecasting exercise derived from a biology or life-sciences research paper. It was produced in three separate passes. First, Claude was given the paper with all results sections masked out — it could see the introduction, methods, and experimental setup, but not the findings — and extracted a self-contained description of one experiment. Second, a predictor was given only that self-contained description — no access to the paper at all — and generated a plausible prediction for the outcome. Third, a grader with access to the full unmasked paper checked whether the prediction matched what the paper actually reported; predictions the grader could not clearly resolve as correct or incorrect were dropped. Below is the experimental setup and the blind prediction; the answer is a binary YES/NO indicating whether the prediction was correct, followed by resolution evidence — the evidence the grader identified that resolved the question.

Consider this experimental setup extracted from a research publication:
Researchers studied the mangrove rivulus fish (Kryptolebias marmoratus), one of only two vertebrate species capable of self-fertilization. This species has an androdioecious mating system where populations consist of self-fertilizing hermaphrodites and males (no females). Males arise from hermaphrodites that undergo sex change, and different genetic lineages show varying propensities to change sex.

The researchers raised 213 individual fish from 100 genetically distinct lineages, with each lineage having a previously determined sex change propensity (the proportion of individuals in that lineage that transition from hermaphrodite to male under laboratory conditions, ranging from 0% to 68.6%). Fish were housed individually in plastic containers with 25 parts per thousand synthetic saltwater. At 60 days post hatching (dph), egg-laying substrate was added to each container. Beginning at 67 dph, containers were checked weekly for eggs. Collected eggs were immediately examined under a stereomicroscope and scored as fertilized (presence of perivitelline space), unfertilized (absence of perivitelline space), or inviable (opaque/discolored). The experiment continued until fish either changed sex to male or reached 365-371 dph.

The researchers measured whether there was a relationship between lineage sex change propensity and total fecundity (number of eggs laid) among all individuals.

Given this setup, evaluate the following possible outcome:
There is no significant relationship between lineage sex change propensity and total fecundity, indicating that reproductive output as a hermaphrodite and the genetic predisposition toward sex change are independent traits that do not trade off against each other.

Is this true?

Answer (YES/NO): NO